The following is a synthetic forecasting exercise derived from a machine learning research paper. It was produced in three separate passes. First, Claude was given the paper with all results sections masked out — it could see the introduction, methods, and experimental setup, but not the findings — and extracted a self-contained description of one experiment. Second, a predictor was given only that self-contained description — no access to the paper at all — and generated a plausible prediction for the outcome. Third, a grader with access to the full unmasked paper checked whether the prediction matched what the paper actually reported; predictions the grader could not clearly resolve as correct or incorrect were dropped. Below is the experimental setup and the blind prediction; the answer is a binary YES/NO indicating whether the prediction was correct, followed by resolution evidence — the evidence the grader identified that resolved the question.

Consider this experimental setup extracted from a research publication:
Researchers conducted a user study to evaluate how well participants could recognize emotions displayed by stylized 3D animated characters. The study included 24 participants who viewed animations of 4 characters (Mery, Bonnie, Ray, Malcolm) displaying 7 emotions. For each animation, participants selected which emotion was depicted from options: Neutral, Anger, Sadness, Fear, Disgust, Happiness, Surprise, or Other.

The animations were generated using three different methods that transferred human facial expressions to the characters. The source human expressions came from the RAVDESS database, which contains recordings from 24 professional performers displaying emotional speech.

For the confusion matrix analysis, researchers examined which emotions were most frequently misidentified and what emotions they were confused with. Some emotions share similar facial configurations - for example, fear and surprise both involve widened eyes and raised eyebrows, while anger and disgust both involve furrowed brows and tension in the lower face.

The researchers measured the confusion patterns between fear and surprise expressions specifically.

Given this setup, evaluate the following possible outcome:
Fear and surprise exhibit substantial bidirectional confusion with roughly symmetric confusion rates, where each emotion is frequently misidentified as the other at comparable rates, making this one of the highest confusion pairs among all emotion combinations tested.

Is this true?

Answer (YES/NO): NO